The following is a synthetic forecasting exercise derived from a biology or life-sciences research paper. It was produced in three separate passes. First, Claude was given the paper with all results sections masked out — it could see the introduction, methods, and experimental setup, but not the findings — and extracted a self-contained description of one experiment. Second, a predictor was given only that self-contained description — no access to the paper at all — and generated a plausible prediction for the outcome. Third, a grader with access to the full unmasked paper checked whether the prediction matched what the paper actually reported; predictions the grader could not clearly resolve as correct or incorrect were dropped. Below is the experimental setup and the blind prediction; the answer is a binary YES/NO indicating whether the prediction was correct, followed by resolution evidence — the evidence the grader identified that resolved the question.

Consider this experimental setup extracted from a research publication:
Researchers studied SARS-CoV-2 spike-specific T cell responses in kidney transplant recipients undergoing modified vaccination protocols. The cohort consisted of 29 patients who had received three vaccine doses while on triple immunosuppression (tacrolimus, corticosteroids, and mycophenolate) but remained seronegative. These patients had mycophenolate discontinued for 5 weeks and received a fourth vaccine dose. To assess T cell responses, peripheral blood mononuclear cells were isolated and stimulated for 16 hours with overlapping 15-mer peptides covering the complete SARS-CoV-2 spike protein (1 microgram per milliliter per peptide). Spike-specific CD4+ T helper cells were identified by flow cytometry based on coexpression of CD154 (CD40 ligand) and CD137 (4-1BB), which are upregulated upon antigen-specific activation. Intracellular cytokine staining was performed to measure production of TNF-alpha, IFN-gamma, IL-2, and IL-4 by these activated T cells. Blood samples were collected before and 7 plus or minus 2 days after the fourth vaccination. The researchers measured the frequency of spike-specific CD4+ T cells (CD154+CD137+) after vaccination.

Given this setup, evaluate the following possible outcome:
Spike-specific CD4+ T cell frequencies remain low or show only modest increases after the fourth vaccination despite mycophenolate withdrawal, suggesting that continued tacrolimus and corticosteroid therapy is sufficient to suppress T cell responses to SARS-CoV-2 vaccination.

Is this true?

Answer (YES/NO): NO